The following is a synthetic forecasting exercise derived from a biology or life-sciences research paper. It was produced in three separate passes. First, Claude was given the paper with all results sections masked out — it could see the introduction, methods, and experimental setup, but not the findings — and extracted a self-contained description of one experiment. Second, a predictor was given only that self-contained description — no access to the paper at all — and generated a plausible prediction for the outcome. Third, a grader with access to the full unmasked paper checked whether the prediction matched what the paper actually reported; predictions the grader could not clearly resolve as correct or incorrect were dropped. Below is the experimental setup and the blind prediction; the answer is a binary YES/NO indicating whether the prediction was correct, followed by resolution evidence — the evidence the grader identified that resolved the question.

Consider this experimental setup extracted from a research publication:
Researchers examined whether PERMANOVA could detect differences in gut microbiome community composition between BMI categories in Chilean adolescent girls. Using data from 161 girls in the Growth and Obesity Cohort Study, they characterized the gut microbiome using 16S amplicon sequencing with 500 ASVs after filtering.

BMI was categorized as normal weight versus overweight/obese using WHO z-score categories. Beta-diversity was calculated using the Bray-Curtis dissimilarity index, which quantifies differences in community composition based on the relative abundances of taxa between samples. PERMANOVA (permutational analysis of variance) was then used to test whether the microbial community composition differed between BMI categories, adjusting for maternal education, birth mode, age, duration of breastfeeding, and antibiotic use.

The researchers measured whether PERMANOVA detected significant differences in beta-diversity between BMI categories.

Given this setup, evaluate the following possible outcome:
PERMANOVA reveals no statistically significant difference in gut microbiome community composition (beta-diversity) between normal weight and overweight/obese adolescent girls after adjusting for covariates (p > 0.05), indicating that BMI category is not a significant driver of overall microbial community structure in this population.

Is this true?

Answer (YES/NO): NO